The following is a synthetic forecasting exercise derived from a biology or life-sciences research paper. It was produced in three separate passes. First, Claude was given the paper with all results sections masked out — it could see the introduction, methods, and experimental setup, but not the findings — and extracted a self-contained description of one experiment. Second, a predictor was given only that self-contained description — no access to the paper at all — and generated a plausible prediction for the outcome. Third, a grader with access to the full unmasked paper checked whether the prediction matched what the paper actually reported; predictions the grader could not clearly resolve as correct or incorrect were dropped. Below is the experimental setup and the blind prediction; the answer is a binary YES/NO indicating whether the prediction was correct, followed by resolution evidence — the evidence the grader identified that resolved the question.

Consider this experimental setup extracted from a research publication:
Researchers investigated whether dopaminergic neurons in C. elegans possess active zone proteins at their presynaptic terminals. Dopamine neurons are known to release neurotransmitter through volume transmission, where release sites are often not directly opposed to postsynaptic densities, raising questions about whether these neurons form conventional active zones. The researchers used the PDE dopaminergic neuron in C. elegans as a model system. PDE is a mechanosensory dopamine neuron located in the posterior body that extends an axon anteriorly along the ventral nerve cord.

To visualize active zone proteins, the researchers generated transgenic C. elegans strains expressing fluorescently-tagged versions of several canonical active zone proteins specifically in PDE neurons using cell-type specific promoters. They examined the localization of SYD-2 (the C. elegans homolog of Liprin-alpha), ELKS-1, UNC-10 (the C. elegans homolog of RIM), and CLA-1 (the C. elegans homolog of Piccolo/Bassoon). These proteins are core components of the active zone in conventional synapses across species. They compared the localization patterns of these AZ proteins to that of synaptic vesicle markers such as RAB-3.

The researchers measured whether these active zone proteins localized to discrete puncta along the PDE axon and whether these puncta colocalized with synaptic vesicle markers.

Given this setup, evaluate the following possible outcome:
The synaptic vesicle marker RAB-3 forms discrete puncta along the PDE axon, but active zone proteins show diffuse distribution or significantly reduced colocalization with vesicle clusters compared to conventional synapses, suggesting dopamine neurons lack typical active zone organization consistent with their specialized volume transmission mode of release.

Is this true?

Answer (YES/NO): NO